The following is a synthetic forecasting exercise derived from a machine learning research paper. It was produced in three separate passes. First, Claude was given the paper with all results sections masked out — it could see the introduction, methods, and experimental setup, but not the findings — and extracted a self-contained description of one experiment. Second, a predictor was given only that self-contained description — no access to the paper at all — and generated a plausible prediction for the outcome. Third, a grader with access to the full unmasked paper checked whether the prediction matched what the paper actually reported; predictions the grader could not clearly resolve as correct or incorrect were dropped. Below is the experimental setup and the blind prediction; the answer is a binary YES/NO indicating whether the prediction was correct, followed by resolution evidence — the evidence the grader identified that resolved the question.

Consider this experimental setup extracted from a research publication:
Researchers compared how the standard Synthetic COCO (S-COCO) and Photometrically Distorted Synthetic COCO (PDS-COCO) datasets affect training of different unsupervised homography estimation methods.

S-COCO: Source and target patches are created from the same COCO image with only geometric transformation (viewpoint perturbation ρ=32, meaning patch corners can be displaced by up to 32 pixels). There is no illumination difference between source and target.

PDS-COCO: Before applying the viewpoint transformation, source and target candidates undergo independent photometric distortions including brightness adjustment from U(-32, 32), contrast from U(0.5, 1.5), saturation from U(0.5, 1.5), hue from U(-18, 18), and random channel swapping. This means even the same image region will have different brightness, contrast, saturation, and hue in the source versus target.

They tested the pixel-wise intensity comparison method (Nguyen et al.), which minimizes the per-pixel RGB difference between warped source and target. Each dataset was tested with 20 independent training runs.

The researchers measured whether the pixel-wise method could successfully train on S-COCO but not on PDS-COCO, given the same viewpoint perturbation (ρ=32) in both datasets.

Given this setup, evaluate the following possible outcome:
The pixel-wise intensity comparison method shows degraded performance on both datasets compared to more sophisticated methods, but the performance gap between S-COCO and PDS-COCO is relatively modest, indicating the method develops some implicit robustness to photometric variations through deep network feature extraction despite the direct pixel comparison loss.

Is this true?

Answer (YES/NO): NO